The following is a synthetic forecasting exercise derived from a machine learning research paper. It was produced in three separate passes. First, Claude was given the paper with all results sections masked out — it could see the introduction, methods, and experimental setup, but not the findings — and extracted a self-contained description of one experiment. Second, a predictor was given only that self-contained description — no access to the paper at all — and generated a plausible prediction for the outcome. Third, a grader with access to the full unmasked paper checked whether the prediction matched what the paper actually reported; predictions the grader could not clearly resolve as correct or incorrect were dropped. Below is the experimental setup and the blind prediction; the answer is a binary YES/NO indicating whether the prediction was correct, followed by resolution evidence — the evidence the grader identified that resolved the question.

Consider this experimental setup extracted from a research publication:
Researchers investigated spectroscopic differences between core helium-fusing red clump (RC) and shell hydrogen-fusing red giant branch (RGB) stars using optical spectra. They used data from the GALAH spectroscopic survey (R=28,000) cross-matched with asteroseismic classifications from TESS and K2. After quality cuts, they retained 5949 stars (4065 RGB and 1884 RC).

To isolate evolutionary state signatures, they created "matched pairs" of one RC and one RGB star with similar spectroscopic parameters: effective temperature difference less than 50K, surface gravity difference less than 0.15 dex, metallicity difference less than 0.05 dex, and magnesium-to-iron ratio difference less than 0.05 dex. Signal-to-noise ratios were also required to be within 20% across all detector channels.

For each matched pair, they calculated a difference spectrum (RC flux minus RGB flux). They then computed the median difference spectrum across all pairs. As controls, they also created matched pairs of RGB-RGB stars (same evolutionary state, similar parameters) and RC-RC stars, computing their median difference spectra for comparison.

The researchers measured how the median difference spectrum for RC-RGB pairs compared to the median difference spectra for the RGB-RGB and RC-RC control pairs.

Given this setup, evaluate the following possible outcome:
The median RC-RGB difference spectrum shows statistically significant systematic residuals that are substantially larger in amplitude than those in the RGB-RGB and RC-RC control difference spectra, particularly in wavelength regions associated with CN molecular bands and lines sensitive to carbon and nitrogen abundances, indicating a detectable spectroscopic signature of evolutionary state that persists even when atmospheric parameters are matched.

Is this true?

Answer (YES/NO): YES